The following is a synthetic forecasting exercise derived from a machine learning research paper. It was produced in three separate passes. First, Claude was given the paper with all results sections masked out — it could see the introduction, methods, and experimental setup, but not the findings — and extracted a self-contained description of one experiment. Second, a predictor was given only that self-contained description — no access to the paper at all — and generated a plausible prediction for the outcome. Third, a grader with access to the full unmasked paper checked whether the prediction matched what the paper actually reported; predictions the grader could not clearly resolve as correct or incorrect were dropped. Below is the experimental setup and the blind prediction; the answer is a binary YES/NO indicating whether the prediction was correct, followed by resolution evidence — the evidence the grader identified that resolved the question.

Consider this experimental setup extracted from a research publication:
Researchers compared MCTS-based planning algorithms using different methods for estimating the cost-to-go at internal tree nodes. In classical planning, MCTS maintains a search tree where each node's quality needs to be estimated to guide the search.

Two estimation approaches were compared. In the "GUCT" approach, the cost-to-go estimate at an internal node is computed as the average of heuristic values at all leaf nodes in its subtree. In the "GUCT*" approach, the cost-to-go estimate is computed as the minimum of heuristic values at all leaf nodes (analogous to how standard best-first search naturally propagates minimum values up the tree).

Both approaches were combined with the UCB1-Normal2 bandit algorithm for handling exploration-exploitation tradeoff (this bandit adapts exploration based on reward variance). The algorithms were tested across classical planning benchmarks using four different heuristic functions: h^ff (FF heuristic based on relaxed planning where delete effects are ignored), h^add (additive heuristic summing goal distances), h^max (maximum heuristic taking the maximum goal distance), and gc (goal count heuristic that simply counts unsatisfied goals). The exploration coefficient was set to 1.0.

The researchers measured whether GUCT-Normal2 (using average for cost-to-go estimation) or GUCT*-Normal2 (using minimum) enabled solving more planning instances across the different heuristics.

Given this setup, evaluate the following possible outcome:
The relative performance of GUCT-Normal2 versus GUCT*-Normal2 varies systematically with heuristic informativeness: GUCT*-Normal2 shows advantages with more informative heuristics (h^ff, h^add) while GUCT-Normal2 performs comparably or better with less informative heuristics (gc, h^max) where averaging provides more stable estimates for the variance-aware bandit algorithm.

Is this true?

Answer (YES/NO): NO